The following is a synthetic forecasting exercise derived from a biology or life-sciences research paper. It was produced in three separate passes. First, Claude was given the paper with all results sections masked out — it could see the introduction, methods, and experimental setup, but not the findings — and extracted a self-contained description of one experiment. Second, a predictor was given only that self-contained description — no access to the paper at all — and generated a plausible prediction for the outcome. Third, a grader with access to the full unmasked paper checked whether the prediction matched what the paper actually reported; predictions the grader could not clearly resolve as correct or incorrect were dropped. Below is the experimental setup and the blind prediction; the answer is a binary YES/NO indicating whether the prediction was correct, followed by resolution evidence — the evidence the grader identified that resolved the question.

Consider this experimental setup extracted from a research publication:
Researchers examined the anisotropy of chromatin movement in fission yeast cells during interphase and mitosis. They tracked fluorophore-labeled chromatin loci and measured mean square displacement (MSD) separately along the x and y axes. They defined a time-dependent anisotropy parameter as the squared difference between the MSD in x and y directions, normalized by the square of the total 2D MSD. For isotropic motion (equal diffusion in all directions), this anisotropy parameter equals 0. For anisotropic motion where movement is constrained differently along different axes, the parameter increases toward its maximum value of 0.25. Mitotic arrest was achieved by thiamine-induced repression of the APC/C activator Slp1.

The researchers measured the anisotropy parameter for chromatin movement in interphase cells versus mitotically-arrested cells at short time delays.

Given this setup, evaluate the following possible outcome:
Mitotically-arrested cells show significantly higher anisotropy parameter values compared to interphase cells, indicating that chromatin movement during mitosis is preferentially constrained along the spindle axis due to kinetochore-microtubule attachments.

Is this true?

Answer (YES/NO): NO